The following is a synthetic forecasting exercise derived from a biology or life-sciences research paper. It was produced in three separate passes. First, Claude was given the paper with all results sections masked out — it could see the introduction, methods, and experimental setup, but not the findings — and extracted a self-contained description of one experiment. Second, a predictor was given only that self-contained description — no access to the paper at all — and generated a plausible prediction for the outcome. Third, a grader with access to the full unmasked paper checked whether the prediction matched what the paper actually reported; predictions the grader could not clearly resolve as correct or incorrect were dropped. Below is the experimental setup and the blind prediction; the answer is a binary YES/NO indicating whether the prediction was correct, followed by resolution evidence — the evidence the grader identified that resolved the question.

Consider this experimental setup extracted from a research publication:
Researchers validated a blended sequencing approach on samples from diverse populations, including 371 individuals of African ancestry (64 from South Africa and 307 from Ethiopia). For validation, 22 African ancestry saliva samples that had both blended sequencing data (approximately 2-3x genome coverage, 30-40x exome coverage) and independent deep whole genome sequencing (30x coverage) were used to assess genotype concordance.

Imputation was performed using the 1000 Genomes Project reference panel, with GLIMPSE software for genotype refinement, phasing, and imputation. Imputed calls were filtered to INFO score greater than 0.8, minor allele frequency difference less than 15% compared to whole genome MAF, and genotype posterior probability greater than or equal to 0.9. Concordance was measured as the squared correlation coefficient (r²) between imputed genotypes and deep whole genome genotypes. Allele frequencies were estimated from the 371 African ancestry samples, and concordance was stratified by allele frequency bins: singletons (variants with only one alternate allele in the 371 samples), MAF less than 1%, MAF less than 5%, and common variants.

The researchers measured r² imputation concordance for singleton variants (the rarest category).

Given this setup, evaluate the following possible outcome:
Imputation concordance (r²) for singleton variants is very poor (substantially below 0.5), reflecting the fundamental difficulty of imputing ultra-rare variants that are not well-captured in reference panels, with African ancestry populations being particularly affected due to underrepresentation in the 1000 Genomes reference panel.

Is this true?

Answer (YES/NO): NO